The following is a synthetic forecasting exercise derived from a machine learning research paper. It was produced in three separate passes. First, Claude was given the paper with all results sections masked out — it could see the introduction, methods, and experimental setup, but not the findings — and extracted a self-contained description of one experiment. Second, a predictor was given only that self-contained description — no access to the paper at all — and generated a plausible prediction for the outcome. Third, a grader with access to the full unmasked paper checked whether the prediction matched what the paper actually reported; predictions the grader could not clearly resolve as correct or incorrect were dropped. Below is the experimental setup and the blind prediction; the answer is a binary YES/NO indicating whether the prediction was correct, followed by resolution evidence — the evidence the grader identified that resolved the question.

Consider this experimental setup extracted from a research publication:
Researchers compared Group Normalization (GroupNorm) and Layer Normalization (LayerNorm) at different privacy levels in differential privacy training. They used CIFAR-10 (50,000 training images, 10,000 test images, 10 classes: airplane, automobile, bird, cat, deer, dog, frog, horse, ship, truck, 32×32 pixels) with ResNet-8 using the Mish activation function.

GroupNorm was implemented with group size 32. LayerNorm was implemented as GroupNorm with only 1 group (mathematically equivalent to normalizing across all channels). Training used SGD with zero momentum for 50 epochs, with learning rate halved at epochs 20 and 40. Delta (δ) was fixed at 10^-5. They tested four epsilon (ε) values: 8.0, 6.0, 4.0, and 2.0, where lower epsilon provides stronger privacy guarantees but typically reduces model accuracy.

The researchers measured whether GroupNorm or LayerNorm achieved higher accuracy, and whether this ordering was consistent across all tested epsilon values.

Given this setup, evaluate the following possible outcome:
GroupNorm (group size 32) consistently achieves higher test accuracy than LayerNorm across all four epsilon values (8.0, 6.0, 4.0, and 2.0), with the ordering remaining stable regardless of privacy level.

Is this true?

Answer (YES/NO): YES